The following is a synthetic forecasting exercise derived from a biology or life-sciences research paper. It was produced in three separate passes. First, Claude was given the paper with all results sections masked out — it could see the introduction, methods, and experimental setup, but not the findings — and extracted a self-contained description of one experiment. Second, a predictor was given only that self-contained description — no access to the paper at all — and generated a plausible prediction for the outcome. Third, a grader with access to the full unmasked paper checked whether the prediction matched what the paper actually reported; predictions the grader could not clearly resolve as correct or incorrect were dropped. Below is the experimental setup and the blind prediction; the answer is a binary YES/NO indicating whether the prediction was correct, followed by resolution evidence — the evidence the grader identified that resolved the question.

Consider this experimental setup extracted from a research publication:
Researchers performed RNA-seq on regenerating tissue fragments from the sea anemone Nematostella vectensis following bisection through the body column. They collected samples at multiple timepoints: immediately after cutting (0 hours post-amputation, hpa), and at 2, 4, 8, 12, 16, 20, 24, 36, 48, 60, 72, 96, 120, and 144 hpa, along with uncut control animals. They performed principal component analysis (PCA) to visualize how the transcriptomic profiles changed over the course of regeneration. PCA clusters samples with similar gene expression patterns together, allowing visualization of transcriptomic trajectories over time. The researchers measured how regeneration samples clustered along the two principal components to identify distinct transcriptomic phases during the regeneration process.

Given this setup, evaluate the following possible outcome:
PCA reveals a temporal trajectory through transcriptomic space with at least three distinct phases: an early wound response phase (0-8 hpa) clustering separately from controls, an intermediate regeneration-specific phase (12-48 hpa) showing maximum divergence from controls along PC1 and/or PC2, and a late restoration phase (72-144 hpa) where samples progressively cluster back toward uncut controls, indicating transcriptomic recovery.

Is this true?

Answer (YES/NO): NO